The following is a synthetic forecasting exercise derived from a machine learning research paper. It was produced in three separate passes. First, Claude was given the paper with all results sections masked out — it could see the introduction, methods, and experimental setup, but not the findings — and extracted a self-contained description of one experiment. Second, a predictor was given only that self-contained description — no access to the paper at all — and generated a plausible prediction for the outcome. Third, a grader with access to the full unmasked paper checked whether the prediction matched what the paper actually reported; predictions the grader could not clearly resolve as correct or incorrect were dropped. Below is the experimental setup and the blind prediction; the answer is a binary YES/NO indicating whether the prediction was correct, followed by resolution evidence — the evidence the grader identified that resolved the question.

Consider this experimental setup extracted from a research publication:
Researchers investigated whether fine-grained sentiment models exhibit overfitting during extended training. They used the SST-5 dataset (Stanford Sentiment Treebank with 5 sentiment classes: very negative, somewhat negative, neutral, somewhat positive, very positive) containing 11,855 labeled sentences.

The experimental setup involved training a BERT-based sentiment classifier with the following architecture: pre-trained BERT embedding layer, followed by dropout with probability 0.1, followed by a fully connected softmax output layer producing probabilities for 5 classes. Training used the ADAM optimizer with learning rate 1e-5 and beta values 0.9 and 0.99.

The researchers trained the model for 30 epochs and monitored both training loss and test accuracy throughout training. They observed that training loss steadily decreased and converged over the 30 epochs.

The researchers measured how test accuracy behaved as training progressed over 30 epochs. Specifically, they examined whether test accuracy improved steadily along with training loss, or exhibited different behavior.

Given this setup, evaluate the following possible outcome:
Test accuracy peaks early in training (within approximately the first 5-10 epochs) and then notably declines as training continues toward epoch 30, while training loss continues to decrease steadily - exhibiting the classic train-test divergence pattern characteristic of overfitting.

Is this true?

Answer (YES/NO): NO